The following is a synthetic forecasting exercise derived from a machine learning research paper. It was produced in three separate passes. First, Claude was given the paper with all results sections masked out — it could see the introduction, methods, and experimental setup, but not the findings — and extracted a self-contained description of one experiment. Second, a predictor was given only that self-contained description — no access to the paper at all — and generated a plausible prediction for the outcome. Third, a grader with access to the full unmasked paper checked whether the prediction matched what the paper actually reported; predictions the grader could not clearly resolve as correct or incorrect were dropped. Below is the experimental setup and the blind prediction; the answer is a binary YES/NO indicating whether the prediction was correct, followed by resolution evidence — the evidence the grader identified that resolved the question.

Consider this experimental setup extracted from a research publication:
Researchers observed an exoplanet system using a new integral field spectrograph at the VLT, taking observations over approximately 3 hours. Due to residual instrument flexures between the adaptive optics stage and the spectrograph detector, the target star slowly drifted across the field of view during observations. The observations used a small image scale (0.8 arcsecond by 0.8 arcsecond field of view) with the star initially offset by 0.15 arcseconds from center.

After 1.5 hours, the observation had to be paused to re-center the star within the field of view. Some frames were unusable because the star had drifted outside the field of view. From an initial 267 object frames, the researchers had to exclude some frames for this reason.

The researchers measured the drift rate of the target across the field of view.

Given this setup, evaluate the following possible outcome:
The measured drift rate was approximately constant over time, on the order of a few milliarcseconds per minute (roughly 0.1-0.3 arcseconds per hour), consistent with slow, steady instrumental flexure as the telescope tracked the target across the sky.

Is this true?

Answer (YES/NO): NO